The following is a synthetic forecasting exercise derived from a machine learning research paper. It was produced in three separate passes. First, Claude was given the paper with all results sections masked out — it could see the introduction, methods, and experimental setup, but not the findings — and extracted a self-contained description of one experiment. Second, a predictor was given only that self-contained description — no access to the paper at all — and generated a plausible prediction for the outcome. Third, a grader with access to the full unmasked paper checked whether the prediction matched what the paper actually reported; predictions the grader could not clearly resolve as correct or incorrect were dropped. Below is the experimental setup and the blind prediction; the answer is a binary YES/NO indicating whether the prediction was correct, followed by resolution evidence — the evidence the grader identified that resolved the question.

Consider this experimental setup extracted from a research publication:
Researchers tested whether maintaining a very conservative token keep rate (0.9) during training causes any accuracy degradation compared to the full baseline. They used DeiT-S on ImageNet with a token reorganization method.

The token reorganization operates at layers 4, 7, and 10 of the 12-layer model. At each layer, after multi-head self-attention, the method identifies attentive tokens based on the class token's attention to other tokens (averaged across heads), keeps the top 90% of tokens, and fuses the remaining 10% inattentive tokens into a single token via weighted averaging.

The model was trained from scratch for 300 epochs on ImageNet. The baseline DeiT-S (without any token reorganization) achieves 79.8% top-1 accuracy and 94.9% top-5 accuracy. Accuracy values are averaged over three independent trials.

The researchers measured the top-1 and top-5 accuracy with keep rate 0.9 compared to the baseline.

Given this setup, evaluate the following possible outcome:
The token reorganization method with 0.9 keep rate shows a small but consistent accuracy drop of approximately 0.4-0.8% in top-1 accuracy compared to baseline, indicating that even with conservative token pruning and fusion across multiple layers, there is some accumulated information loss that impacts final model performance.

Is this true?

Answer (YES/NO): NO